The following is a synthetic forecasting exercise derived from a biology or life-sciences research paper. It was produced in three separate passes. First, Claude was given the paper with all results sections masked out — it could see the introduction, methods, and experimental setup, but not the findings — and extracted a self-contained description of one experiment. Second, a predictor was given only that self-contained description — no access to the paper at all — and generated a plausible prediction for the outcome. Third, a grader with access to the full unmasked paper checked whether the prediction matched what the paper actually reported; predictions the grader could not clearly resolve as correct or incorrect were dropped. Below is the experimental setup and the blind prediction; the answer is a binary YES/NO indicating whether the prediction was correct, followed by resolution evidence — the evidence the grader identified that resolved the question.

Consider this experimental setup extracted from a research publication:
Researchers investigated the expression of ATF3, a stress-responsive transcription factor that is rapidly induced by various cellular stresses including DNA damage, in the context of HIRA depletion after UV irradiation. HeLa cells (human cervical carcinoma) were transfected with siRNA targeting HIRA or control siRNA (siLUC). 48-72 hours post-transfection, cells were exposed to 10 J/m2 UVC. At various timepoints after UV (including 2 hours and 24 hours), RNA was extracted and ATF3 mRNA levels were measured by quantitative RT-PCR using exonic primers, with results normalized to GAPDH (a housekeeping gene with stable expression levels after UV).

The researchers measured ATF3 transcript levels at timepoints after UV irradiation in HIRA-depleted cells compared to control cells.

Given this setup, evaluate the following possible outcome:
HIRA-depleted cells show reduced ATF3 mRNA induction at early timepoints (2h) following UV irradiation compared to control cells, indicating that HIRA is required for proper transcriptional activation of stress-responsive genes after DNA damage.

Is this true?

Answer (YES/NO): NO